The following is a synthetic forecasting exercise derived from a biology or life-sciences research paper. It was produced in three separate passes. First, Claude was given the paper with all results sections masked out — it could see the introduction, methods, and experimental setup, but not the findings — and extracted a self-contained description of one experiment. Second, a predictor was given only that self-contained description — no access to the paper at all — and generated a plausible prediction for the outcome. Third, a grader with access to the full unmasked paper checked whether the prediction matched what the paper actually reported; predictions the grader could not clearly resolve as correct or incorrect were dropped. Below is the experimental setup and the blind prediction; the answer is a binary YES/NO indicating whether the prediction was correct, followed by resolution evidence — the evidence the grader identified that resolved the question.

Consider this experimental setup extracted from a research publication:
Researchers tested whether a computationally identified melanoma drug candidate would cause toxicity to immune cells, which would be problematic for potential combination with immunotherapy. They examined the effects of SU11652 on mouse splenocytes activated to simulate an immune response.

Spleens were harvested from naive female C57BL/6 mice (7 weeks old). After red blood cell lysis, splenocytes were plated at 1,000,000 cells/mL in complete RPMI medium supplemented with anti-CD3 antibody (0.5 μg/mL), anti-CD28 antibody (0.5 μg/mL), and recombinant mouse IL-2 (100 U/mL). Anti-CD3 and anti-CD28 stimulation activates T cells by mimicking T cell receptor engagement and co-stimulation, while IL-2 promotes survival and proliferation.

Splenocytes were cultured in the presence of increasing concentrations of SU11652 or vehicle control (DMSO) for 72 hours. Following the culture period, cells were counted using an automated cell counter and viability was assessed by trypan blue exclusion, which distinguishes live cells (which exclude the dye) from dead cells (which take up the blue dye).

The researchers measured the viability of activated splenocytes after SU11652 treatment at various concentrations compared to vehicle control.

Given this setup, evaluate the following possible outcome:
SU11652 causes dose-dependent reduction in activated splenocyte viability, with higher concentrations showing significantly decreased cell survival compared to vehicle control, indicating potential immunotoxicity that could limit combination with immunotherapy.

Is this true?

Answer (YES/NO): NO